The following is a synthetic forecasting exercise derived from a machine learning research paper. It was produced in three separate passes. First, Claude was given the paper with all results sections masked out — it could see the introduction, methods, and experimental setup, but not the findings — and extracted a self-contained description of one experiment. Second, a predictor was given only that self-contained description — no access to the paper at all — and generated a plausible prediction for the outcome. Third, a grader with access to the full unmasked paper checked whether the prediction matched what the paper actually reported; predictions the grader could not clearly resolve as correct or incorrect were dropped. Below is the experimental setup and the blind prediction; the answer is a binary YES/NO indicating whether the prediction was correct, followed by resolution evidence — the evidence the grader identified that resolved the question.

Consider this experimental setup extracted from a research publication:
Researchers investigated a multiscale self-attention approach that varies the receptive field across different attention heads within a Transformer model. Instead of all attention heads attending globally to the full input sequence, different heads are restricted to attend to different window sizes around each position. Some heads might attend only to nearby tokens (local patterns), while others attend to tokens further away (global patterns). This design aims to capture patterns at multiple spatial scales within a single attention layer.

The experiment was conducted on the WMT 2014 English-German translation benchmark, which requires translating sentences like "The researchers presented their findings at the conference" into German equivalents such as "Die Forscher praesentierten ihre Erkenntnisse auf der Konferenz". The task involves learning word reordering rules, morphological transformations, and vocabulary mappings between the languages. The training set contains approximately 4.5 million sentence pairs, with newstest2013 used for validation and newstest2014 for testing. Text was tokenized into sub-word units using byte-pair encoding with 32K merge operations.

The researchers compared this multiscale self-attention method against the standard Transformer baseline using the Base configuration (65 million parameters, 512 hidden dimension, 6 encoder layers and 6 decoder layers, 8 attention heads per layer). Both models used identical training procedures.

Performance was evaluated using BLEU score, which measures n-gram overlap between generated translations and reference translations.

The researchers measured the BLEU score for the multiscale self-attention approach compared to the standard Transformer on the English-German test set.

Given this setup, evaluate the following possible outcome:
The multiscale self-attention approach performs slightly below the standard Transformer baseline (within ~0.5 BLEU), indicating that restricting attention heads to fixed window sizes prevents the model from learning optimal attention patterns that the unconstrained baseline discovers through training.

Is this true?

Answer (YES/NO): YES